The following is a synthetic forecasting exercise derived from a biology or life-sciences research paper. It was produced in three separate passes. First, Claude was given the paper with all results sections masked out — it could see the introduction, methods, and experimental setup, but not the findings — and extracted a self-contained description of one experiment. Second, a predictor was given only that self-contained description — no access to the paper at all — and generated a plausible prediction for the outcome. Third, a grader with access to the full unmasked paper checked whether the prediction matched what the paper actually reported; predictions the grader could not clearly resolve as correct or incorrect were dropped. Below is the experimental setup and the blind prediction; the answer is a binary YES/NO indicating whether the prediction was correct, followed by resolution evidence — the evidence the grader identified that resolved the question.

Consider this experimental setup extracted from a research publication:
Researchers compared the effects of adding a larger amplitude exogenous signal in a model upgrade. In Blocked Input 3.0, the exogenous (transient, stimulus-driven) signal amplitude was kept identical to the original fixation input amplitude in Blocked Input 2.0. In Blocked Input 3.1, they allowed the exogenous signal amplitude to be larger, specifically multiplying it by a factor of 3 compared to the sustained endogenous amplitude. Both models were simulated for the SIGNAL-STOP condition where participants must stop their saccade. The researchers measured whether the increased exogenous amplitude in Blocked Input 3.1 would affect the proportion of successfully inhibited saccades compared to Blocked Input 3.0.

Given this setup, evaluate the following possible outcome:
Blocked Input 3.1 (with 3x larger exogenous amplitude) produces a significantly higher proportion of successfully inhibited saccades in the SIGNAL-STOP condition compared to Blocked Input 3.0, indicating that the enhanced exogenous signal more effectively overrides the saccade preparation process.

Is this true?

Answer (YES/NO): NO